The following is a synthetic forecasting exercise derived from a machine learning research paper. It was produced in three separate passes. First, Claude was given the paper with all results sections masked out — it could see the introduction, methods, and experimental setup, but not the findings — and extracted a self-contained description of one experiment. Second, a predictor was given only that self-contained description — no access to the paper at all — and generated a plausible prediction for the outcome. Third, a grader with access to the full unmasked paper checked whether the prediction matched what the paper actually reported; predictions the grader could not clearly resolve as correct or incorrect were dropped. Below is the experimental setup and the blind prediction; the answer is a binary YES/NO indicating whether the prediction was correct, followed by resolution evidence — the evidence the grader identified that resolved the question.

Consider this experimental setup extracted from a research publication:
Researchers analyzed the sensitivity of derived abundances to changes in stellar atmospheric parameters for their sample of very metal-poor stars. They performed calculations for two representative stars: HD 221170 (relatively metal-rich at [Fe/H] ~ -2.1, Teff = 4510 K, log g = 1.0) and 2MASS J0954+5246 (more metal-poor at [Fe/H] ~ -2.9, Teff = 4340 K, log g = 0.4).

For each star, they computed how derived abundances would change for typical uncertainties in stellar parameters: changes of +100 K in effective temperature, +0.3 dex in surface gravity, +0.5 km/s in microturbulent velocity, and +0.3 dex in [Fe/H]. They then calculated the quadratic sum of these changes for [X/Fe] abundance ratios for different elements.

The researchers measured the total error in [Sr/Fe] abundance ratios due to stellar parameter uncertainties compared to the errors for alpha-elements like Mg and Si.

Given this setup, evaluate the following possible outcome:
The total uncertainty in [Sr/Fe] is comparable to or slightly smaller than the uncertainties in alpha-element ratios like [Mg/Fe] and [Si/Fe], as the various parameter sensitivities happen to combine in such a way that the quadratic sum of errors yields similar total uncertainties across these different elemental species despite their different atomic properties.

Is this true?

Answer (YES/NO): NO